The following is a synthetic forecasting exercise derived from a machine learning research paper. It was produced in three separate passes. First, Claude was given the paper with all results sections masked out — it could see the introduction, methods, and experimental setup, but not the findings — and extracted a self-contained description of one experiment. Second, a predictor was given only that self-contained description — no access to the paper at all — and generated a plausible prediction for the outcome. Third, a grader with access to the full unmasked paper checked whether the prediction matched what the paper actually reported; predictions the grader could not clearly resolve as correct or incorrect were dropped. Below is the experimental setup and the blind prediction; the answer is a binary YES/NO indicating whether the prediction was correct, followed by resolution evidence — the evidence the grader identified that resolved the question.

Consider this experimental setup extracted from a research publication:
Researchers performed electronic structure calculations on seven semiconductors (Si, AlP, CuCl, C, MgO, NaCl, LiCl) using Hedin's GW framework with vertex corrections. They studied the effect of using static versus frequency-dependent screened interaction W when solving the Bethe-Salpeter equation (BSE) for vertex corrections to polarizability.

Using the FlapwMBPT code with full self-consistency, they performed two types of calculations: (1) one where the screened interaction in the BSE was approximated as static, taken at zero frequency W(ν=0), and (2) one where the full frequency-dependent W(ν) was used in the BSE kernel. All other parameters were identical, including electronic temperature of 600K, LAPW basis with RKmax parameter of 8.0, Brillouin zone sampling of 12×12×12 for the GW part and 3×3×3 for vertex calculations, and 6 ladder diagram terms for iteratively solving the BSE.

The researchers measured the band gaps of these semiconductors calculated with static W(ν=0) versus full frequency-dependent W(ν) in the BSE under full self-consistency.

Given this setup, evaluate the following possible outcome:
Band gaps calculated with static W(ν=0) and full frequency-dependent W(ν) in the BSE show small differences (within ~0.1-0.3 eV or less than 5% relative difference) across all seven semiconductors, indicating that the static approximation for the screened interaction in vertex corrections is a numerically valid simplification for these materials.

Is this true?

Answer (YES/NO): NO